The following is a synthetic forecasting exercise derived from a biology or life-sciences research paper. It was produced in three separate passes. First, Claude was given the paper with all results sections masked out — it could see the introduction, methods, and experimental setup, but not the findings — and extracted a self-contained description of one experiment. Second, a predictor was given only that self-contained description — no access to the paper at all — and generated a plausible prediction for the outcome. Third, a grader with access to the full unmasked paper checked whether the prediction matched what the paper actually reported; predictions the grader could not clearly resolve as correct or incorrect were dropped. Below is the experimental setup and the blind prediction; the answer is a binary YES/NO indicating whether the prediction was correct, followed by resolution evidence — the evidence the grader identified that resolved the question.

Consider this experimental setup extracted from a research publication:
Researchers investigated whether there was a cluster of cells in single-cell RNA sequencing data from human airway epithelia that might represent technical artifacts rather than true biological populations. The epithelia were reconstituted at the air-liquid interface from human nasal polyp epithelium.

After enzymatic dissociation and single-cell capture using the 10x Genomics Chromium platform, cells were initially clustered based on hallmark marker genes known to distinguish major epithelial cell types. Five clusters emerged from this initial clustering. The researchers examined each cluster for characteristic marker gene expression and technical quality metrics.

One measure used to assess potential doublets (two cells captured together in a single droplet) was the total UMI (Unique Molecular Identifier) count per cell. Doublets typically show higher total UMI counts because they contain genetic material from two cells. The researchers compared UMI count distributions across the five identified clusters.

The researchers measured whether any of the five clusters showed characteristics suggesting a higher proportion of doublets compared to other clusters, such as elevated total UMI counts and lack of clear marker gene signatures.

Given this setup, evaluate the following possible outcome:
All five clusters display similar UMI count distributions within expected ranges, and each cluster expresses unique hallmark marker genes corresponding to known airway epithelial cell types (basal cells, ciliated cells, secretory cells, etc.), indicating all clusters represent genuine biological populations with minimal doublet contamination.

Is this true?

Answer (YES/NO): NO